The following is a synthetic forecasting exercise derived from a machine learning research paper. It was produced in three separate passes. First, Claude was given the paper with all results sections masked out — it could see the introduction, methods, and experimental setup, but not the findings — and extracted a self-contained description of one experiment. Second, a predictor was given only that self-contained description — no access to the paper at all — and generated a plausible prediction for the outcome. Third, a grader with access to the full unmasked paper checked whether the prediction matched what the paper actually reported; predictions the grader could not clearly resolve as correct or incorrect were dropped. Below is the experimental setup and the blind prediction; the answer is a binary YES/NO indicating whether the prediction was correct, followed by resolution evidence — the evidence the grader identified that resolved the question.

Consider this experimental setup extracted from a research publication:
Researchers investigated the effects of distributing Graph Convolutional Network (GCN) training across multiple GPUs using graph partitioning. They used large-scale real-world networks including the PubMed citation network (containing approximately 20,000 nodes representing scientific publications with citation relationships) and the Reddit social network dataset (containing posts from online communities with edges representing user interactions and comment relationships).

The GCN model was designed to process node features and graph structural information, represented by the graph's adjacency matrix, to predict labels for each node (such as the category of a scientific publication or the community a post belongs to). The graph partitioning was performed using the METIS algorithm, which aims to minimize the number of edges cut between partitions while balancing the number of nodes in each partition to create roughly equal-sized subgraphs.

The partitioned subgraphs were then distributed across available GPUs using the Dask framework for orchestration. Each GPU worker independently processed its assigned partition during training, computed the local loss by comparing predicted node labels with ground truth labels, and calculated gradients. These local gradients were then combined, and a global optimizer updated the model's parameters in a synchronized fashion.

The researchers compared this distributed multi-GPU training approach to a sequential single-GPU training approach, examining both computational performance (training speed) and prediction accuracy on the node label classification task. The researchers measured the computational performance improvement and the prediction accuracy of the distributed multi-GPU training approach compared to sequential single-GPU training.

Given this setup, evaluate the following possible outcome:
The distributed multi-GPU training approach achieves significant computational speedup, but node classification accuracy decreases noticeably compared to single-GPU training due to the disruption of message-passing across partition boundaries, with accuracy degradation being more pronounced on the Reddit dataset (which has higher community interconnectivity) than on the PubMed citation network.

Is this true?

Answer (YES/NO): NO